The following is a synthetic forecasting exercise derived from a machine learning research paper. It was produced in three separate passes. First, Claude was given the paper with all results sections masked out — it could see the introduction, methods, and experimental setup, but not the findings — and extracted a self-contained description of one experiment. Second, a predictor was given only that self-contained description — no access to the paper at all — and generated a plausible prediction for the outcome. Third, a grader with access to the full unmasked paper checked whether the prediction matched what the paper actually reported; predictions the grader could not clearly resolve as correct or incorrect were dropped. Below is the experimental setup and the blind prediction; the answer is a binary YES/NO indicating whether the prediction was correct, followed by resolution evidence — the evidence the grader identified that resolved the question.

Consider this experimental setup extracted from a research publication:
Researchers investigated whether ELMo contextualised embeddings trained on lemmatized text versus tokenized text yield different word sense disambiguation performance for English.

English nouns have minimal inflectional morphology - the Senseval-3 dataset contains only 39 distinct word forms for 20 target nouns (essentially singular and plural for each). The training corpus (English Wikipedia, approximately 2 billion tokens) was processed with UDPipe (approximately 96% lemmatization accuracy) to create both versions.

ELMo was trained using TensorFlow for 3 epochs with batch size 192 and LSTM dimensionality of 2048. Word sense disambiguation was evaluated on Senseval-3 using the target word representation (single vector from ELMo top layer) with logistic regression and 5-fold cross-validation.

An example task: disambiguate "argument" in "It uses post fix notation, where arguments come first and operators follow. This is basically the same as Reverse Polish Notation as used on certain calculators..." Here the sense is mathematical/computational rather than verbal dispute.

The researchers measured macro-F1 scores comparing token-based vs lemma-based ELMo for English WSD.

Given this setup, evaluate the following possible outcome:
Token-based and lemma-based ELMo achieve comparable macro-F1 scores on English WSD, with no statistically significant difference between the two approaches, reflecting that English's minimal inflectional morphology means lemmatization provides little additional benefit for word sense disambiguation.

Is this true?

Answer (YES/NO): YES